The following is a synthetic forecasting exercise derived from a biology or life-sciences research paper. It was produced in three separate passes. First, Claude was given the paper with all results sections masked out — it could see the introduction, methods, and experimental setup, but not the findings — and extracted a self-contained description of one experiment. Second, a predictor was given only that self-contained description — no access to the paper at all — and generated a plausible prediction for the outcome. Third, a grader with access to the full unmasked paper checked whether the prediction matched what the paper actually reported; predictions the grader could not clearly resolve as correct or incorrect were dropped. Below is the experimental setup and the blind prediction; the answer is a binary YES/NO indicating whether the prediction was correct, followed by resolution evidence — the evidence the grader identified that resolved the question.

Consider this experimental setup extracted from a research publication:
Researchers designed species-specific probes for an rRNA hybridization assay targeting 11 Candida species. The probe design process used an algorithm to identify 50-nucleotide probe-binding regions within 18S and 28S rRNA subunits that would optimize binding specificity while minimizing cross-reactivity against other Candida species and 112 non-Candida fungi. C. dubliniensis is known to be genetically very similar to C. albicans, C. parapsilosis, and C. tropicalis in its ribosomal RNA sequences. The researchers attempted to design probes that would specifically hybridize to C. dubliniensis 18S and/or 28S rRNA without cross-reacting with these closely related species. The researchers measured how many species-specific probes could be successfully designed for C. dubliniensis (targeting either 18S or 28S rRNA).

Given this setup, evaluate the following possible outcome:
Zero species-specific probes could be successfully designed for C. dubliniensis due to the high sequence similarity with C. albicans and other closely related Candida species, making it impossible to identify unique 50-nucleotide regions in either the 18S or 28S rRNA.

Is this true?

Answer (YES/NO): YES